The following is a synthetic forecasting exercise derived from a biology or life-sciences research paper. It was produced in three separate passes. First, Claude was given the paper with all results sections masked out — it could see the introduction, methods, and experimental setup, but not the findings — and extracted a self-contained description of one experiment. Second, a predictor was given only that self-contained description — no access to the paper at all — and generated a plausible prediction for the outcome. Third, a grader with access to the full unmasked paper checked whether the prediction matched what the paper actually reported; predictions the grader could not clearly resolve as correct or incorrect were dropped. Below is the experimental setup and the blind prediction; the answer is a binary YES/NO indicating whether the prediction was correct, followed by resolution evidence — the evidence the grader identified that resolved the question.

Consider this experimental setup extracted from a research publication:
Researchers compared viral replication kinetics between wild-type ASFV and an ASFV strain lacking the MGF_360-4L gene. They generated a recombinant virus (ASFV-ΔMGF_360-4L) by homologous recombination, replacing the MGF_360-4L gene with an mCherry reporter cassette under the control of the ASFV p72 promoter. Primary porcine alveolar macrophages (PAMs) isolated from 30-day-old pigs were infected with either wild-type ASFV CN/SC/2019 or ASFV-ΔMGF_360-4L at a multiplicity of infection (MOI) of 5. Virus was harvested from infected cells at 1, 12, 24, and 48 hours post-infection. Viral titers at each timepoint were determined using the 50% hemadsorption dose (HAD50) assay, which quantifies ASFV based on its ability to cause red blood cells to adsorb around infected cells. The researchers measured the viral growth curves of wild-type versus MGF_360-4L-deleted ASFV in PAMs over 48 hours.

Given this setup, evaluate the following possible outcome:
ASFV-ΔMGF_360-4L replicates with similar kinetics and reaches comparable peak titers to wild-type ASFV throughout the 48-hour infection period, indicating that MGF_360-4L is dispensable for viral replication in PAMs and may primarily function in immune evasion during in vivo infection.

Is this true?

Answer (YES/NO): NO